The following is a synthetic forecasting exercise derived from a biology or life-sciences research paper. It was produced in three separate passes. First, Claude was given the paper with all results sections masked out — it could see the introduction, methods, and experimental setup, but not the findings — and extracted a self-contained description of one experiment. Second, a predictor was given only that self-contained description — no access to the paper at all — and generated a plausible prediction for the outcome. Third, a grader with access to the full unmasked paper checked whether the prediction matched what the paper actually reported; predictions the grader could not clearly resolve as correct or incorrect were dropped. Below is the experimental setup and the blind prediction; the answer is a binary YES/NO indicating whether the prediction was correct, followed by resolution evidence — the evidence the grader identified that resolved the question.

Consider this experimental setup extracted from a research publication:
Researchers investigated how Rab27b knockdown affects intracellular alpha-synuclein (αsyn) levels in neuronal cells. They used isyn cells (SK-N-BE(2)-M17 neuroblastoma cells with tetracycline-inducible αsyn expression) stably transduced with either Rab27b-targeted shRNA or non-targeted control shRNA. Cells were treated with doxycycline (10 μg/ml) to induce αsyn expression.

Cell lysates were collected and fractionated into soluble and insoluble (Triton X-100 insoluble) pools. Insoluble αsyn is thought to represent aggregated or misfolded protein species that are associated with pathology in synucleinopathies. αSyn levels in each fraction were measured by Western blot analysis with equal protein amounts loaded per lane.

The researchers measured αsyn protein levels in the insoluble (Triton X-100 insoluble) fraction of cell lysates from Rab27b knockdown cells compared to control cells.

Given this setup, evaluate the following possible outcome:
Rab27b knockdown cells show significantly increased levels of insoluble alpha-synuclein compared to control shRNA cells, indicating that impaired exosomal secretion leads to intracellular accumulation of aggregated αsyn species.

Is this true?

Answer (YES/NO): YES